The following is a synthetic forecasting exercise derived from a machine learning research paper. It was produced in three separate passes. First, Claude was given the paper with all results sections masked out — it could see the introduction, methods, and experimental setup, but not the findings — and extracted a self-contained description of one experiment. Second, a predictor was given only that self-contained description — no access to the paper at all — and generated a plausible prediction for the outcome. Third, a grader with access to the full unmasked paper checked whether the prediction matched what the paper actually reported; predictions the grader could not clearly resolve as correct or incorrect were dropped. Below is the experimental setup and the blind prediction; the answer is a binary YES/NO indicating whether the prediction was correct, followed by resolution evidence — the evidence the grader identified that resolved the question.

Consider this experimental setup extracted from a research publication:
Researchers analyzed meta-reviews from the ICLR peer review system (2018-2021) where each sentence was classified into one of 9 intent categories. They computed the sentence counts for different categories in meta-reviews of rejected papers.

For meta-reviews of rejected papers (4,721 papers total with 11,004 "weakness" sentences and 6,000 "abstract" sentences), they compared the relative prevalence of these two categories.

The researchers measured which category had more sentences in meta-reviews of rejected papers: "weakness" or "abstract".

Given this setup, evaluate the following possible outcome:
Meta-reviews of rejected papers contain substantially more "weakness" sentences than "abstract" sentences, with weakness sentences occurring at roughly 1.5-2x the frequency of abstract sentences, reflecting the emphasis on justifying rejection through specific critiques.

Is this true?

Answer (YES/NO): YES